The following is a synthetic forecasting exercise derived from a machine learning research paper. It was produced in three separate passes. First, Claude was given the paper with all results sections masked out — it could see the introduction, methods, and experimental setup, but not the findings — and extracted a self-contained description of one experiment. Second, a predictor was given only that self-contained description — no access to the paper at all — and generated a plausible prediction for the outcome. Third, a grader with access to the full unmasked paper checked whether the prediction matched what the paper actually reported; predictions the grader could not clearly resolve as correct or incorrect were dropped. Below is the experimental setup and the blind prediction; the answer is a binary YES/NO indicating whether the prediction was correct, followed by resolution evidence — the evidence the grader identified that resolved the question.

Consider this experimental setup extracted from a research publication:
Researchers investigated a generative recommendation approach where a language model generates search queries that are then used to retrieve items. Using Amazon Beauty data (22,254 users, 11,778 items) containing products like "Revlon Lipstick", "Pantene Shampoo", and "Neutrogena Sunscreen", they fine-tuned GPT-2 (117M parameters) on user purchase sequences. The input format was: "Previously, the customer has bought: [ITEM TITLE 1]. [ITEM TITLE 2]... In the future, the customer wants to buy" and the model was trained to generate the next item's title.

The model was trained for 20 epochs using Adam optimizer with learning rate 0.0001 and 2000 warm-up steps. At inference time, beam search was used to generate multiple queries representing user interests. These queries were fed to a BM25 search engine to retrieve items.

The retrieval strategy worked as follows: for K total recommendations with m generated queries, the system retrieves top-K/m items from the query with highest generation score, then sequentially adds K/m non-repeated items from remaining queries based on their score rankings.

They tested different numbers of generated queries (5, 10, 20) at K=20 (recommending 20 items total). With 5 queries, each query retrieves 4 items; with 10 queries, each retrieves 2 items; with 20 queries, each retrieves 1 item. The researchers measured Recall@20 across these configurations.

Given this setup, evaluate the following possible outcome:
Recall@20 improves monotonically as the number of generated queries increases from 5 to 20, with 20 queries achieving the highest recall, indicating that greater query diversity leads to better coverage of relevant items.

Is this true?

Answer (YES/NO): YES